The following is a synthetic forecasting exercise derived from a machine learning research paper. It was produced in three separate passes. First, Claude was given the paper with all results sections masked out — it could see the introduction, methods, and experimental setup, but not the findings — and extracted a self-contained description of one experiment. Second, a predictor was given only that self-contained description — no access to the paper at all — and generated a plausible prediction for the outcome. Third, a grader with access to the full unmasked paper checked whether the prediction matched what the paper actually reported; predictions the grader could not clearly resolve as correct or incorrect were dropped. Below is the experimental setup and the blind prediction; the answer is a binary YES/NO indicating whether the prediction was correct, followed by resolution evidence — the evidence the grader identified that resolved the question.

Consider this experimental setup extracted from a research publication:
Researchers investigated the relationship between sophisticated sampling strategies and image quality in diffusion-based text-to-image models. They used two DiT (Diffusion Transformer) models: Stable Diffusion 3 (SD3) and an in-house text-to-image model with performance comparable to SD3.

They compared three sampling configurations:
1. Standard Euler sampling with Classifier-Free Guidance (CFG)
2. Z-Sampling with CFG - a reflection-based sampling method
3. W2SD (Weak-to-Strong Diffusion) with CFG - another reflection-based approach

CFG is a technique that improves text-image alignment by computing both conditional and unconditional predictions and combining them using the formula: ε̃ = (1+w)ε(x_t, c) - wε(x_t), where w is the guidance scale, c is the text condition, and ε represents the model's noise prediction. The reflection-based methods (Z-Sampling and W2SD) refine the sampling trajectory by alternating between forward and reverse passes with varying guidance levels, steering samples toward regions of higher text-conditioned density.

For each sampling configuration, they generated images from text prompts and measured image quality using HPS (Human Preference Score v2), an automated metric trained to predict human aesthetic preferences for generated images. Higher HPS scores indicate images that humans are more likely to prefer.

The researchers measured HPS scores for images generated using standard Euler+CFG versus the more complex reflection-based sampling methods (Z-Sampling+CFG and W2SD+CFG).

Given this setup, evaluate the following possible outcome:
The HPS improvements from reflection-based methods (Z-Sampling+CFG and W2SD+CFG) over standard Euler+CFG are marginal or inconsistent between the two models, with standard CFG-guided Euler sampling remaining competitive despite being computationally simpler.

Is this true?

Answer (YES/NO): NO